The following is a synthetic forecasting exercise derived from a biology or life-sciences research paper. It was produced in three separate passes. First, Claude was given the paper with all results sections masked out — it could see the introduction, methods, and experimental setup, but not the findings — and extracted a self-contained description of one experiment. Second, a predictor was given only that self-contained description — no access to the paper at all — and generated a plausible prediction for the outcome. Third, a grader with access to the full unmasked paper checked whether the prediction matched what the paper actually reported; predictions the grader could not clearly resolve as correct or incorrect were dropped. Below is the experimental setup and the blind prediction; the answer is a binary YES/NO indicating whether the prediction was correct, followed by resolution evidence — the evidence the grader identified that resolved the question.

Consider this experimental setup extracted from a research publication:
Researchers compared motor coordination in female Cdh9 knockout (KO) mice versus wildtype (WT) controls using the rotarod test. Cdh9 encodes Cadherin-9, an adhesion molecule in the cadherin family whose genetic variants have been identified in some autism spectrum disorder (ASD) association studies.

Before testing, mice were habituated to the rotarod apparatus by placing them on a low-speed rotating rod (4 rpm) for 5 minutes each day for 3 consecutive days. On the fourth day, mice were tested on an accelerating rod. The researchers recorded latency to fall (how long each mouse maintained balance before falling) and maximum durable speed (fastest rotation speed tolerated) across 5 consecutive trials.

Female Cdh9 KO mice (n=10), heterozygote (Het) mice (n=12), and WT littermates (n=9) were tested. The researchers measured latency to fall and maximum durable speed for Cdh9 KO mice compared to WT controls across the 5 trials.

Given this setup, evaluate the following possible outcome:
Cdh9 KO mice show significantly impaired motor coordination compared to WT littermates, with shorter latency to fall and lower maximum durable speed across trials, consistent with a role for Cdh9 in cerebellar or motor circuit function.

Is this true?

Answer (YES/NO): NO